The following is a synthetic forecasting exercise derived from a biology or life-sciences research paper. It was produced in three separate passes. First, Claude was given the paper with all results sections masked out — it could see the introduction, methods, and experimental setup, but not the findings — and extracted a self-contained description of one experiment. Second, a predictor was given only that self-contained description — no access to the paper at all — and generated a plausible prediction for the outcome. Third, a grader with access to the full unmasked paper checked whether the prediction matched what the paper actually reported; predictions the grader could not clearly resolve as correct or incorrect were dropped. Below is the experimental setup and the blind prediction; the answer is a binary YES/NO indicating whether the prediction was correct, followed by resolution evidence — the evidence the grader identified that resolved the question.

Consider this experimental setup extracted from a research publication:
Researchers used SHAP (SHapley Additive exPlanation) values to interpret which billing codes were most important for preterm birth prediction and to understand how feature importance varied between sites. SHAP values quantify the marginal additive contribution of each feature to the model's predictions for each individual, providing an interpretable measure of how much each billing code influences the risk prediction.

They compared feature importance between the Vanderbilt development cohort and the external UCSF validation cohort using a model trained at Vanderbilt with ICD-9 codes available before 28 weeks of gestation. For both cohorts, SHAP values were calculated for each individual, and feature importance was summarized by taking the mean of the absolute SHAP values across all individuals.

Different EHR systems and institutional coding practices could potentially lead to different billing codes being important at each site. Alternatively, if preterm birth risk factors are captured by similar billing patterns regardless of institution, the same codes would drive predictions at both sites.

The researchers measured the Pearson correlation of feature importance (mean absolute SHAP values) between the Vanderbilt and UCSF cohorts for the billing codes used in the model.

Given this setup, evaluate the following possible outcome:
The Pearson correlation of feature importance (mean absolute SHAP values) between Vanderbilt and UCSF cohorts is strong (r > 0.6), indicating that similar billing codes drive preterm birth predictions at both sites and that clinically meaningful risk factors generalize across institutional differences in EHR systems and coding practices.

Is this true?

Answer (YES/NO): YES